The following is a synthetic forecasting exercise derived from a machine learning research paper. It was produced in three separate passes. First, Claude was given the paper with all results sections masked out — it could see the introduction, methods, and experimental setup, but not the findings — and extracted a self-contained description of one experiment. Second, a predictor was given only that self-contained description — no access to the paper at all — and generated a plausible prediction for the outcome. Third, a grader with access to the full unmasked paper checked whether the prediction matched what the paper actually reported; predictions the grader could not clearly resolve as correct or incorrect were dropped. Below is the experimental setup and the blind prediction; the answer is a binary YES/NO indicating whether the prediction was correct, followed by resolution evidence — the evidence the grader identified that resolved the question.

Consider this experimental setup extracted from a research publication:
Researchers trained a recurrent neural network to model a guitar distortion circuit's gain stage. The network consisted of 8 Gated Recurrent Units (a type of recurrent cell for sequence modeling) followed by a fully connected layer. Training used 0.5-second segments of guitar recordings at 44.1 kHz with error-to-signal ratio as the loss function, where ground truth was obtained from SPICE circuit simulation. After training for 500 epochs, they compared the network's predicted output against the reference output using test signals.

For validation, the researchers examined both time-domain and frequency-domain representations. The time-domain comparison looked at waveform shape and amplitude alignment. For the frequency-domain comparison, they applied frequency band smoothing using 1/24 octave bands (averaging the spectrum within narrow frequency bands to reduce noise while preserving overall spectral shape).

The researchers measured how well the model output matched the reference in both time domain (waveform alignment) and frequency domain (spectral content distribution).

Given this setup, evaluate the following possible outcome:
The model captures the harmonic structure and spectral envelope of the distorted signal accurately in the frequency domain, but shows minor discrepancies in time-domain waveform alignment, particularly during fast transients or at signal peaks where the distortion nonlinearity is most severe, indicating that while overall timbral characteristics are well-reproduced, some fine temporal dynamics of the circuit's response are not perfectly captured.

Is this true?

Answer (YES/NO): NO